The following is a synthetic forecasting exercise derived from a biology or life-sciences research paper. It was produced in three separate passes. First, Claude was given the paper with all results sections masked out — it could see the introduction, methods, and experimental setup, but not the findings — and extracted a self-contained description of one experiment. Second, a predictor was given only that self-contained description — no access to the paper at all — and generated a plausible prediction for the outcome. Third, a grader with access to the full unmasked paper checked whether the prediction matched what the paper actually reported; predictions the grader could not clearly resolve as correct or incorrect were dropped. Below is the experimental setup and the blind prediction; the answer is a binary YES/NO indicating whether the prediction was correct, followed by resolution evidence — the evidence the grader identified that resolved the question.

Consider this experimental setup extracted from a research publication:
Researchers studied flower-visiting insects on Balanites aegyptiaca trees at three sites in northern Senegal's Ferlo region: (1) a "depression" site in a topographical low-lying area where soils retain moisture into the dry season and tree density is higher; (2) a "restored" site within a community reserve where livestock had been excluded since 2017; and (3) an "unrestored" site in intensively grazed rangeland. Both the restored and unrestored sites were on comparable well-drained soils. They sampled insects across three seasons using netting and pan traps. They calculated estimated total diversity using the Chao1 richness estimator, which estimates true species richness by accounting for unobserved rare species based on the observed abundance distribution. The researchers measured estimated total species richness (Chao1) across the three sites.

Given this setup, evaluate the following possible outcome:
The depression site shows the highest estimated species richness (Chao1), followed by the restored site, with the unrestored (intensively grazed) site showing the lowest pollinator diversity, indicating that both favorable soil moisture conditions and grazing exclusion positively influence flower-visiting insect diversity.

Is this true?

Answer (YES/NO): YES